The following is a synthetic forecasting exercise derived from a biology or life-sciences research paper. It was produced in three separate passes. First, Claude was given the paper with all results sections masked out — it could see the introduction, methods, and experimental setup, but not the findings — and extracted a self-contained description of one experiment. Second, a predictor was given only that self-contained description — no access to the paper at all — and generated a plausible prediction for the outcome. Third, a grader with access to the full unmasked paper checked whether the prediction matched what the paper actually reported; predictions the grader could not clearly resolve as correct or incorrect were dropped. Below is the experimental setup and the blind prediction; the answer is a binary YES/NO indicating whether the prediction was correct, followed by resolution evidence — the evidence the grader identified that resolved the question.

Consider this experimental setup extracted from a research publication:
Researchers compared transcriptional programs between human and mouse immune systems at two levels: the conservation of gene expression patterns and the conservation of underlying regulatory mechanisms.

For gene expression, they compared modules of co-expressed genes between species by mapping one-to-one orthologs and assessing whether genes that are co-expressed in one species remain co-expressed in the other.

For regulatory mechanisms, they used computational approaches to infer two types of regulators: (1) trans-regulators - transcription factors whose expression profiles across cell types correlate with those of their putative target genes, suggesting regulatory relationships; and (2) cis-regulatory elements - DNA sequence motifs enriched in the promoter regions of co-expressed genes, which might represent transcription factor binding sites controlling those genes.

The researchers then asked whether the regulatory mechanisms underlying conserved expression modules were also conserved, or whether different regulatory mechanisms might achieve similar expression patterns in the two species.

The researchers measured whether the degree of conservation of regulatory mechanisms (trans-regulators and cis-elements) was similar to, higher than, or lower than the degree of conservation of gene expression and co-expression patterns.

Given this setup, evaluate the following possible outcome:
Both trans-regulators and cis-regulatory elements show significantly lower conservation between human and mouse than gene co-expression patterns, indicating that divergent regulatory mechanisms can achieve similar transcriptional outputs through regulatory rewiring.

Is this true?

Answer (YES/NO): YES